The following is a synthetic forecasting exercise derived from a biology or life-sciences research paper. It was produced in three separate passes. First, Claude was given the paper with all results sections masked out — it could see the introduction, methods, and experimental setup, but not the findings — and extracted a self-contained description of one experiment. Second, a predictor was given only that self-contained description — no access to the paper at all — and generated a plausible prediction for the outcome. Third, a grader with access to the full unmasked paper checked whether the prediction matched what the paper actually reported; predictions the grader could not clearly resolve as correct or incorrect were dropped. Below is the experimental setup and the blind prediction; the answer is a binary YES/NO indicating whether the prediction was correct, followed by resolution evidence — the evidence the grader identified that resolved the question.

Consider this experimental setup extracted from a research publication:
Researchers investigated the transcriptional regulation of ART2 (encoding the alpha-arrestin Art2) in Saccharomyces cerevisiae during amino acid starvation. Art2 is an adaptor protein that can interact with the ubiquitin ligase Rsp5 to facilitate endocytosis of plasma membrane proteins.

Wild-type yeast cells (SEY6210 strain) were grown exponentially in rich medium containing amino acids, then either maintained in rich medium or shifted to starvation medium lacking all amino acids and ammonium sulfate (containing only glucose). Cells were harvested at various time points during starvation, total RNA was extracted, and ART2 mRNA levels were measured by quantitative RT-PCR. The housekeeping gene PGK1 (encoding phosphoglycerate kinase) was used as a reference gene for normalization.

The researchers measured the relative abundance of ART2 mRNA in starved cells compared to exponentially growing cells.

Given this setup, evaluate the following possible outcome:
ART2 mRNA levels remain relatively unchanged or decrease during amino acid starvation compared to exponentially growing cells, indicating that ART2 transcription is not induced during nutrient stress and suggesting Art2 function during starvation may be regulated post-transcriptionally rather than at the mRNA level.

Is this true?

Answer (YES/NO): NO